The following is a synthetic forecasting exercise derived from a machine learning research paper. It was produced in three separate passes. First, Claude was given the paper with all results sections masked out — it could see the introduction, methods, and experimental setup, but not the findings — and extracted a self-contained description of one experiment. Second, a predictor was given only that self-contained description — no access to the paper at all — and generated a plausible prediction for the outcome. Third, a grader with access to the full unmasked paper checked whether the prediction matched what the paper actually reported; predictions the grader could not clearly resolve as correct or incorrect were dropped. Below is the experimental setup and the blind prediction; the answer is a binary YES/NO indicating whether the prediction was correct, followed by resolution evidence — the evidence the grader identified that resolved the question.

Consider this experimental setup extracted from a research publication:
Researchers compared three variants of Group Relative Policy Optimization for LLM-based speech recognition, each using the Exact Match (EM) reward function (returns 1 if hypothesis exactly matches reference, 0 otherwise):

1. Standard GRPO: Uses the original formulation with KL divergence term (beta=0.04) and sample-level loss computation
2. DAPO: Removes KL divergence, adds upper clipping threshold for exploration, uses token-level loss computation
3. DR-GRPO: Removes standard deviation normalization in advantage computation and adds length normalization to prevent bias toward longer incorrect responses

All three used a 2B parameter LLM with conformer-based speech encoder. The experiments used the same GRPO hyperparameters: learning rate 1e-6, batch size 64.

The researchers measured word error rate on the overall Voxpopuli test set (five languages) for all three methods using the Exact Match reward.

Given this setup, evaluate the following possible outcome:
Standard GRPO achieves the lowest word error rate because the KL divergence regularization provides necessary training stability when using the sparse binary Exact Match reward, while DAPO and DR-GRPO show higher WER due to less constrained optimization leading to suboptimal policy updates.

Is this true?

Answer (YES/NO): NO